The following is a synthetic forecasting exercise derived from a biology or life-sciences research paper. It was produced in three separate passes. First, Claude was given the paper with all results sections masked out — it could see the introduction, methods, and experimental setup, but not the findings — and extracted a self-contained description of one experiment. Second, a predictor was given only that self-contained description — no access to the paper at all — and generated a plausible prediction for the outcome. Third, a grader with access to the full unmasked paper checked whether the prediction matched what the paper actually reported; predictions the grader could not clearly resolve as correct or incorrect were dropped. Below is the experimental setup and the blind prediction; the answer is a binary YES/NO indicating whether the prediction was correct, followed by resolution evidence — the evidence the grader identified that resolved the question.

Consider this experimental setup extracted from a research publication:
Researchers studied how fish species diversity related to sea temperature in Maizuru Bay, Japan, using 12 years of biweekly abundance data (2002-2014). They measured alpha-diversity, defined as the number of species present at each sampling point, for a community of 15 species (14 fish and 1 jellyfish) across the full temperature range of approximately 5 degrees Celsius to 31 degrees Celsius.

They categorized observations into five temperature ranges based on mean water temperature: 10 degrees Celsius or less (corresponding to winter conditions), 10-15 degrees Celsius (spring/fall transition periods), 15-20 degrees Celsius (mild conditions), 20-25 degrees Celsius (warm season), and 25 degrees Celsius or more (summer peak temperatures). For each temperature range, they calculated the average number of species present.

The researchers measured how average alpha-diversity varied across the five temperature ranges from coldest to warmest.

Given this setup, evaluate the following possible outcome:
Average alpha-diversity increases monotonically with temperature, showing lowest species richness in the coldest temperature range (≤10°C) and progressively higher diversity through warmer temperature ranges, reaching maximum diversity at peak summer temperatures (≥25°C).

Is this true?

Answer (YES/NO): NO